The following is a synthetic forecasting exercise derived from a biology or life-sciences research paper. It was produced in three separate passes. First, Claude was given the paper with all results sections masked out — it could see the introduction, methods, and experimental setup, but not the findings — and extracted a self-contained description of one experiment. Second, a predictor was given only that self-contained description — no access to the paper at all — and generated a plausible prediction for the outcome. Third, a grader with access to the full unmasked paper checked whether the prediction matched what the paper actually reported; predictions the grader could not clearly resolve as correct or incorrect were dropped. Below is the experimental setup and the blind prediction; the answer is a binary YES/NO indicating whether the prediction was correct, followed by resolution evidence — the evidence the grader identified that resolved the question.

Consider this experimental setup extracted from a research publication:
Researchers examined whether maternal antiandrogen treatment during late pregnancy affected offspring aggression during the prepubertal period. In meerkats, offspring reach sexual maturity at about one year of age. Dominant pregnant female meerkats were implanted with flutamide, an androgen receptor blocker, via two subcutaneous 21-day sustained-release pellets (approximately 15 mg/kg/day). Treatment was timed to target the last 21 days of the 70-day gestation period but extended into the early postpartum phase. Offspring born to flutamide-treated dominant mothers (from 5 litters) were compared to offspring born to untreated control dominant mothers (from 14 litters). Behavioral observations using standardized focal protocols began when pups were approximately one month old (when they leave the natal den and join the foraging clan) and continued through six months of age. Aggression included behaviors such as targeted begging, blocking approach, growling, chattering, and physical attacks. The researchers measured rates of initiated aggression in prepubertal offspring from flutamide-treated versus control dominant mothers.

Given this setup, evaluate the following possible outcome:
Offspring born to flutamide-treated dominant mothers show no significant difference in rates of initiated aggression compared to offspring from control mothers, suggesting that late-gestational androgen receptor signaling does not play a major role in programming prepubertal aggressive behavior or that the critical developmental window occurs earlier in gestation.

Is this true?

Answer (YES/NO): NO